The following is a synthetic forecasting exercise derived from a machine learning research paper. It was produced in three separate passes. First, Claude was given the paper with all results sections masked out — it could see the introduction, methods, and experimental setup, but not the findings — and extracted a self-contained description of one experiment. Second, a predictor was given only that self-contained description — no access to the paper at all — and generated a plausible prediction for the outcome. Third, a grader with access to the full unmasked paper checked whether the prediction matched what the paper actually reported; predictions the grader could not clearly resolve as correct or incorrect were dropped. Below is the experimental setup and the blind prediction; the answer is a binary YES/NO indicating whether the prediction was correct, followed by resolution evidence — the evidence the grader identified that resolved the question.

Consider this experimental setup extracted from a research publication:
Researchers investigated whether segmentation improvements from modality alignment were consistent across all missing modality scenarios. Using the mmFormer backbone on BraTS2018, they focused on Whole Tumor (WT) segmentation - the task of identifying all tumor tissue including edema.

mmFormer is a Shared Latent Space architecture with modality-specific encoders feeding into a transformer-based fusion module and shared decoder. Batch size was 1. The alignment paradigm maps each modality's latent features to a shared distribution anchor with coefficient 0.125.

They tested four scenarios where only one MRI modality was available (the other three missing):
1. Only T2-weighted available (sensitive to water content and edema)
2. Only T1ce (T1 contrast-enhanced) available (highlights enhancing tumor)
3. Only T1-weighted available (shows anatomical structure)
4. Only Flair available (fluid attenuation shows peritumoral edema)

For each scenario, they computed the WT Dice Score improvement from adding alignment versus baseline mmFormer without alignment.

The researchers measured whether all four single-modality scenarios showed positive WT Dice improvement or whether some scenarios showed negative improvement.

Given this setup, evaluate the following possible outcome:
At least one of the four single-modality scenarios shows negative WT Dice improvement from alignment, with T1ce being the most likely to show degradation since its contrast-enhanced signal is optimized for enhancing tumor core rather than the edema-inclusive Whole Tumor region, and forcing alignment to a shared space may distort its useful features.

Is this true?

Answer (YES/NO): NO